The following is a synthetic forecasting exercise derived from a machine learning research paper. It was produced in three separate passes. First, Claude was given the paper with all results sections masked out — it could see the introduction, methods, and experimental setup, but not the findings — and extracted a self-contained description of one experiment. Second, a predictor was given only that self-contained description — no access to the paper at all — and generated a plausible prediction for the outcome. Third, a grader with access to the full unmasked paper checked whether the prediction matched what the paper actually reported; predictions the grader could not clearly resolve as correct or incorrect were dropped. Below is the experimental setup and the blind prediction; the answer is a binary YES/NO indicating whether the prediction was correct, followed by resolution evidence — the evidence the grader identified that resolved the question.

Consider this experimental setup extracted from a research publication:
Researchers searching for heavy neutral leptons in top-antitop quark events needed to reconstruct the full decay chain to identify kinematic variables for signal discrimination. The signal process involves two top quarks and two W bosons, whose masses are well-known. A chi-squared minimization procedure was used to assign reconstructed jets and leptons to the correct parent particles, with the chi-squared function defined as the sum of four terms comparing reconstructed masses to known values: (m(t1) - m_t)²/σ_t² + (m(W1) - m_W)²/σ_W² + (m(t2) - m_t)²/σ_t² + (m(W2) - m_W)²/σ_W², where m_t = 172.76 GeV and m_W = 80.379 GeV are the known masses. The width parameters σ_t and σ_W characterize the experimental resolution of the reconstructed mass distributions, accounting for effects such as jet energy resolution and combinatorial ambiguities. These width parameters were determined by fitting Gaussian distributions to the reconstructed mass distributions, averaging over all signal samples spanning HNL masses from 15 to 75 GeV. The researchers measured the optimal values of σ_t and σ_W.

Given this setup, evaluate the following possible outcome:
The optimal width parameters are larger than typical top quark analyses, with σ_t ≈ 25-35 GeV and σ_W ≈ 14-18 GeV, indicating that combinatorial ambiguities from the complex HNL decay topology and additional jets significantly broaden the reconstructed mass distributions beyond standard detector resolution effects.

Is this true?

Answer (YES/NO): NO